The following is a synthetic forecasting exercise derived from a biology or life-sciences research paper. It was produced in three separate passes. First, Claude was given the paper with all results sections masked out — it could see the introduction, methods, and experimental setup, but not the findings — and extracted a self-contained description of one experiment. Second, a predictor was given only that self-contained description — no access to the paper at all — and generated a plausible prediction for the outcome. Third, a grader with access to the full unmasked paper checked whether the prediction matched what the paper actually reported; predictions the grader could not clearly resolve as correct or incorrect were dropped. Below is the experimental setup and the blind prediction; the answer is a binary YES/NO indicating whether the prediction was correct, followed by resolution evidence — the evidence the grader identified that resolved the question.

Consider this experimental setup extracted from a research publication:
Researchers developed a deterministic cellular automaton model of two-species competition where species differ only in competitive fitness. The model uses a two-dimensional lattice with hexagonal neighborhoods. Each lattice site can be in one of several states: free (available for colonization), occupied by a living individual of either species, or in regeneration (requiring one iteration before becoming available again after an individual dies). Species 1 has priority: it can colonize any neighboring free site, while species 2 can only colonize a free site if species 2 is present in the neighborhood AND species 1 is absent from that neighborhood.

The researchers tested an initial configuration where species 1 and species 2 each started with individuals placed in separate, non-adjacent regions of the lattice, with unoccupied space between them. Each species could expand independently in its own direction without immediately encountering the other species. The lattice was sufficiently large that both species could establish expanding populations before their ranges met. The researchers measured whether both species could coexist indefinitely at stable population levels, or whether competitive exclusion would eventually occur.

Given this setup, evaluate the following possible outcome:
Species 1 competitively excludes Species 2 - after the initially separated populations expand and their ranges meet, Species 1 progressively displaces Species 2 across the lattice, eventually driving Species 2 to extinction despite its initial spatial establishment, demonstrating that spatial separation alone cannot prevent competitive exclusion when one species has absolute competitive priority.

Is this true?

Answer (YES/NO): NO